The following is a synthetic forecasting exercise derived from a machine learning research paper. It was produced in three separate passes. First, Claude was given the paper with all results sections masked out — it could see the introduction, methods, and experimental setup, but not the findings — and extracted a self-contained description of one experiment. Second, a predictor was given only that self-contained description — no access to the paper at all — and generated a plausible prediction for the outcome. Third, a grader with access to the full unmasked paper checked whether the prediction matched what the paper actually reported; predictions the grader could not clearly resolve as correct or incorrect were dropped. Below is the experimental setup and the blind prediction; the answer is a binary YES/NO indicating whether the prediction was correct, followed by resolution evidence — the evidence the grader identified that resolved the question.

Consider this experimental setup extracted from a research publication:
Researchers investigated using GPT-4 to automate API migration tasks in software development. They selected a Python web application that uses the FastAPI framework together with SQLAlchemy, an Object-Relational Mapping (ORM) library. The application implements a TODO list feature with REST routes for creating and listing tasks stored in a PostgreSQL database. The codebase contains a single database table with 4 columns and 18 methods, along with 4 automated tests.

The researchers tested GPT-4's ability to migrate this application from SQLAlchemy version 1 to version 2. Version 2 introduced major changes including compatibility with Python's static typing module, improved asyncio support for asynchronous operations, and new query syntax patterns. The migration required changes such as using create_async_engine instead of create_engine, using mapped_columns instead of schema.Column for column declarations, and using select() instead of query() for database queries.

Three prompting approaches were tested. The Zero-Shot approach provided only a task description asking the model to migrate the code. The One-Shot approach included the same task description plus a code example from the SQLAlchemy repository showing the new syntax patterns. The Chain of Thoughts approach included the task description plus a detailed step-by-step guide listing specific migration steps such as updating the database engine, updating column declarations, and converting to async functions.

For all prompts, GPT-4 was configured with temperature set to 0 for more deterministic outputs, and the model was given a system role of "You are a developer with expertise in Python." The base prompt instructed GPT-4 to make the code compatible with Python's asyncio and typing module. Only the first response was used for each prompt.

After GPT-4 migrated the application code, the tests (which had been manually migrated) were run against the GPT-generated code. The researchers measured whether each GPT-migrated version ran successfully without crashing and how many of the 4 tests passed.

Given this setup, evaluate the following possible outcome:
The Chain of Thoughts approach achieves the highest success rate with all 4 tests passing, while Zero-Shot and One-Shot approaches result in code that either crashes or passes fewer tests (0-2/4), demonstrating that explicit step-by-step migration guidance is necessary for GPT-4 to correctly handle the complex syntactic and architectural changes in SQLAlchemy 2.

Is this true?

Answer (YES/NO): NO